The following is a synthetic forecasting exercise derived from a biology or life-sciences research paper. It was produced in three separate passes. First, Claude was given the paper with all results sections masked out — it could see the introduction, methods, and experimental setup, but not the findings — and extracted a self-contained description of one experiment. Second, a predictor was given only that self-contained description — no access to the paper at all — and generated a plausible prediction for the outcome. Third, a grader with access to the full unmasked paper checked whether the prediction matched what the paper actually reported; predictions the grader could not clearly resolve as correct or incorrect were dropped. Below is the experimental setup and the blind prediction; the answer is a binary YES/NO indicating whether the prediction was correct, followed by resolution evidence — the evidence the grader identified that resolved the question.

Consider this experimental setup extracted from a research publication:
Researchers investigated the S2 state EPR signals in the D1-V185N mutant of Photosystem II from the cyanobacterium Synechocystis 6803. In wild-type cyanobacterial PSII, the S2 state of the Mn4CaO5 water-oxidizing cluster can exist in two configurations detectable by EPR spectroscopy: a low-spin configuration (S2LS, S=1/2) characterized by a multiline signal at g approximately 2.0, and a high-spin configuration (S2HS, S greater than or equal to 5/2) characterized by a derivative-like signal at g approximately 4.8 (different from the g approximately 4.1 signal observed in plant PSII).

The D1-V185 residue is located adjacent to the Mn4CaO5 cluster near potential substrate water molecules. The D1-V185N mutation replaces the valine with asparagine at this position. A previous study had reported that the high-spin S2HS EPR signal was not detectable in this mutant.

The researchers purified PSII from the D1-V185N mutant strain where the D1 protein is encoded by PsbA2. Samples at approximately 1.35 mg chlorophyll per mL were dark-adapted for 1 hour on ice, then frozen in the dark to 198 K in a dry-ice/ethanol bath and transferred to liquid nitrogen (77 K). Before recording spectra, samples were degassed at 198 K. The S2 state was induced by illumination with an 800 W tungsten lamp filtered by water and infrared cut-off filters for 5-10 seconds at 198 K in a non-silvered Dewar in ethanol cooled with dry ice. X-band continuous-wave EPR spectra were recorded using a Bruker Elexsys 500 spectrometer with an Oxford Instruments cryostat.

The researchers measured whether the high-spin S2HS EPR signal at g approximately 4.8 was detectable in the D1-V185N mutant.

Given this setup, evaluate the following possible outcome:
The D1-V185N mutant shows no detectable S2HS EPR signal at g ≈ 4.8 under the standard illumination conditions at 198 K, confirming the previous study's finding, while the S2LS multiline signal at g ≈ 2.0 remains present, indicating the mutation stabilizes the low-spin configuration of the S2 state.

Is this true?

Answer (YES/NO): NO